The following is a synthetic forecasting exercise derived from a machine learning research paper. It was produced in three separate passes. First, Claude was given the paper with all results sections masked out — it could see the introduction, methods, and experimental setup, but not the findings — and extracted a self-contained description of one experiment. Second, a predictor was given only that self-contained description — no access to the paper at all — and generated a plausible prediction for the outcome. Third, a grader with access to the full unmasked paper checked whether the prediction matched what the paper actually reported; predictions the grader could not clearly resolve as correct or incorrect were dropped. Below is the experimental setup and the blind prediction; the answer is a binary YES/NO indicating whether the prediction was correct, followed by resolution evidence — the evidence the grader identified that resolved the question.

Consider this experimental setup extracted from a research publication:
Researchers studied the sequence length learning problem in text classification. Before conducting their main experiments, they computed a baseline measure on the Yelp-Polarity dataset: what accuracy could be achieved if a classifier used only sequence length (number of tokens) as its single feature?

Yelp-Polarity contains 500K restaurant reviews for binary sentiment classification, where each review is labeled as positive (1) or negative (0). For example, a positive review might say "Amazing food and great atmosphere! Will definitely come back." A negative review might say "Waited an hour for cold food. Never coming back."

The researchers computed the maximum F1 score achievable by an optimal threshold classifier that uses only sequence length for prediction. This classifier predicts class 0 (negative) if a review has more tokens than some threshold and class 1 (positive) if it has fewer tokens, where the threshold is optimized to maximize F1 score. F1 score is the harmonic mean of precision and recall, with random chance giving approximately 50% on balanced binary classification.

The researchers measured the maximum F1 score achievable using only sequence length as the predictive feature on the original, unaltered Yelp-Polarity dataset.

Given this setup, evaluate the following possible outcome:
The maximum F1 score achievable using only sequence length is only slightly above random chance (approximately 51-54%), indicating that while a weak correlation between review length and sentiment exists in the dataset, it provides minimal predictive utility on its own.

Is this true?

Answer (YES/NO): NO